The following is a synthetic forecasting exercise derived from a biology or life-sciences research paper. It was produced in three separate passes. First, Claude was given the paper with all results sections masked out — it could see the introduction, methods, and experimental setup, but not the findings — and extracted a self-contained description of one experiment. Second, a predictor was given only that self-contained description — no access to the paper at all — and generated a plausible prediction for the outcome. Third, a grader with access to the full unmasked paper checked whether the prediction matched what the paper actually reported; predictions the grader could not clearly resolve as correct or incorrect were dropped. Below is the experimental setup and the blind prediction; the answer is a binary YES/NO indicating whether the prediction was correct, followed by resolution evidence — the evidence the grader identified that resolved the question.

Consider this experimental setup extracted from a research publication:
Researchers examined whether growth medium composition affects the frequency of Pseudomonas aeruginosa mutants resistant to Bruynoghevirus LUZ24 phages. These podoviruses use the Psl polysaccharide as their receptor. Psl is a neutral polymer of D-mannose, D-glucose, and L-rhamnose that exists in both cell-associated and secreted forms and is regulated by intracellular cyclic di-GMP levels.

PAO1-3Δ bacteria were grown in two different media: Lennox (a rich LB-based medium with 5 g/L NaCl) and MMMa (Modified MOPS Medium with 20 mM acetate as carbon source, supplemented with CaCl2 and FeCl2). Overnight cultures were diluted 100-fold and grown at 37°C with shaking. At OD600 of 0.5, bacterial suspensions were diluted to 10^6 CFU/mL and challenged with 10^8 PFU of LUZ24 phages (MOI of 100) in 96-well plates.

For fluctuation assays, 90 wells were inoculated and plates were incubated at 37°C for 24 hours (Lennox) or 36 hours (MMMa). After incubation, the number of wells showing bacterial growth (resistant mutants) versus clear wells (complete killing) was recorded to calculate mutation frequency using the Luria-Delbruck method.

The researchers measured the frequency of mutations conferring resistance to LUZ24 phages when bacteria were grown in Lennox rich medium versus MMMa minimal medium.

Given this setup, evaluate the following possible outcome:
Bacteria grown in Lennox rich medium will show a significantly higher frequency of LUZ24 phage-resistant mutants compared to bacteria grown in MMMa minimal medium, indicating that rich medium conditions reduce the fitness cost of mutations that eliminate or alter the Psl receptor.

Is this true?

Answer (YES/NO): NO